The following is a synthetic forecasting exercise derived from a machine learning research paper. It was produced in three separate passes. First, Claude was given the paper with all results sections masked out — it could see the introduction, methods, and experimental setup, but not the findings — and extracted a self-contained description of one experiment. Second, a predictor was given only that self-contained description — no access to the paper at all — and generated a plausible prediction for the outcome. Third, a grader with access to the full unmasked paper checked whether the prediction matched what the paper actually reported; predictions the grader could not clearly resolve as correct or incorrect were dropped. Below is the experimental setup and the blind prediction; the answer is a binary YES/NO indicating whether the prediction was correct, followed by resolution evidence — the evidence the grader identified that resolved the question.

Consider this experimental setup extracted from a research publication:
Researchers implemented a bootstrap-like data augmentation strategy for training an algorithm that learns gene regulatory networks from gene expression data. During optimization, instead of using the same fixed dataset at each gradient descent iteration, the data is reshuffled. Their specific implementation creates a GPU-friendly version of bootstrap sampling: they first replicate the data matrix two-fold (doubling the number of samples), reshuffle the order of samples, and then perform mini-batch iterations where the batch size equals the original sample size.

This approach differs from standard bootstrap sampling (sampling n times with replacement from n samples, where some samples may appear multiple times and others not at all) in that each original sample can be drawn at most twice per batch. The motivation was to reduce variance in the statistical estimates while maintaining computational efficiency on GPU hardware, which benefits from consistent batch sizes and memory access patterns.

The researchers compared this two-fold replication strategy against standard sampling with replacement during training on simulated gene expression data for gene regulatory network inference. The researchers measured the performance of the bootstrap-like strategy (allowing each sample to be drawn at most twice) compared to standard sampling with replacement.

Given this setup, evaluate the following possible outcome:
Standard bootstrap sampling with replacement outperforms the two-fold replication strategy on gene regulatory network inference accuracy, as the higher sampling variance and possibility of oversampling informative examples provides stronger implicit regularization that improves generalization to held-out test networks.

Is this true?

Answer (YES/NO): NO